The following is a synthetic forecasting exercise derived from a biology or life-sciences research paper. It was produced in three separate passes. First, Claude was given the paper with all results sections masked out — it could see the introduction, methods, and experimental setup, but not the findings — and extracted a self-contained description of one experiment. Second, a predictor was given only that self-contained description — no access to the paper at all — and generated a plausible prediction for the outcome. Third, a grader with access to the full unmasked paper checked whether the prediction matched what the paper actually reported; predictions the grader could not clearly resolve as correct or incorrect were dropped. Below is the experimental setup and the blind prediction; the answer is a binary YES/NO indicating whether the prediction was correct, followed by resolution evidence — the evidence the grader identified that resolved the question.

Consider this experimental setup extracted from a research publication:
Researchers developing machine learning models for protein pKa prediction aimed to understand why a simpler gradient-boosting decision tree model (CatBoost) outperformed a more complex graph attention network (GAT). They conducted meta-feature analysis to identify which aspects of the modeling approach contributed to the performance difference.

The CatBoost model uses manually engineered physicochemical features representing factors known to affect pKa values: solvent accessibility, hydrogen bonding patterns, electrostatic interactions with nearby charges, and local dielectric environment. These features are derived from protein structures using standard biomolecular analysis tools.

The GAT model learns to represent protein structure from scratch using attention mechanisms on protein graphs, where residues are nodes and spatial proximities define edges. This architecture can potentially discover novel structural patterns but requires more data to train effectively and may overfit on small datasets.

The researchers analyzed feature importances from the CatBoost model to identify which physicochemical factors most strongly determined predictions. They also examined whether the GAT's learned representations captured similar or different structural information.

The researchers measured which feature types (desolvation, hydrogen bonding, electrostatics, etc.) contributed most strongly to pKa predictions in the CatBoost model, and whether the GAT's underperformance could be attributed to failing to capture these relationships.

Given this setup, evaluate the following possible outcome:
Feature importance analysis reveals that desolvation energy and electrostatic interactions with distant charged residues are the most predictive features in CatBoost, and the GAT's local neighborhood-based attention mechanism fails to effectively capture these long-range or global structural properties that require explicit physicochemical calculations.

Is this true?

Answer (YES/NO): NO